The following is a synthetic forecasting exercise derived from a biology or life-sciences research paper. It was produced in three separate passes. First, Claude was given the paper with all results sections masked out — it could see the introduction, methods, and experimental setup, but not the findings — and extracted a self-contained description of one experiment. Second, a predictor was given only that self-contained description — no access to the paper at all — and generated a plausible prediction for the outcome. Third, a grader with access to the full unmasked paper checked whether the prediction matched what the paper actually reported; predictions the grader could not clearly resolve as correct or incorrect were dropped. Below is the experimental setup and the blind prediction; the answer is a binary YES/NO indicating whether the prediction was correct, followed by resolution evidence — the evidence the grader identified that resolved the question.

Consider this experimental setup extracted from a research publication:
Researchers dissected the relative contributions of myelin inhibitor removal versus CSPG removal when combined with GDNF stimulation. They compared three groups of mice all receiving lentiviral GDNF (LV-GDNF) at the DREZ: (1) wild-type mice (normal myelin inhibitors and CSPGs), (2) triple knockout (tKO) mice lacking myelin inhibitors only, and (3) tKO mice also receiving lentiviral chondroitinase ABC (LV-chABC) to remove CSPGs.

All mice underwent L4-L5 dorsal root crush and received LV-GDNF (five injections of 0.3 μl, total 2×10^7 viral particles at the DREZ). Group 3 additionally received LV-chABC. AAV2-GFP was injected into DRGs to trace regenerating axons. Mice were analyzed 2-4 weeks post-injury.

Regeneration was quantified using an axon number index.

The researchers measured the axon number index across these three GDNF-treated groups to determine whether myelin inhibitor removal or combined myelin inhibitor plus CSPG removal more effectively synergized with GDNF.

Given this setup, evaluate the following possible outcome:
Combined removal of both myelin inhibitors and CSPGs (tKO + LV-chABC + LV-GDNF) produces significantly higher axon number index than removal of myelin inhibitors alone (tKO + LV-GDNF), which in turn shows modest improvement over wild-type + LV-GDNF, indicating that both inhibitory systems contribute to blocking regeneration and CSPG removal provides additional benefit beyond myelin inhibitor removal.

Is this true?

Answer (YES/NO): NO